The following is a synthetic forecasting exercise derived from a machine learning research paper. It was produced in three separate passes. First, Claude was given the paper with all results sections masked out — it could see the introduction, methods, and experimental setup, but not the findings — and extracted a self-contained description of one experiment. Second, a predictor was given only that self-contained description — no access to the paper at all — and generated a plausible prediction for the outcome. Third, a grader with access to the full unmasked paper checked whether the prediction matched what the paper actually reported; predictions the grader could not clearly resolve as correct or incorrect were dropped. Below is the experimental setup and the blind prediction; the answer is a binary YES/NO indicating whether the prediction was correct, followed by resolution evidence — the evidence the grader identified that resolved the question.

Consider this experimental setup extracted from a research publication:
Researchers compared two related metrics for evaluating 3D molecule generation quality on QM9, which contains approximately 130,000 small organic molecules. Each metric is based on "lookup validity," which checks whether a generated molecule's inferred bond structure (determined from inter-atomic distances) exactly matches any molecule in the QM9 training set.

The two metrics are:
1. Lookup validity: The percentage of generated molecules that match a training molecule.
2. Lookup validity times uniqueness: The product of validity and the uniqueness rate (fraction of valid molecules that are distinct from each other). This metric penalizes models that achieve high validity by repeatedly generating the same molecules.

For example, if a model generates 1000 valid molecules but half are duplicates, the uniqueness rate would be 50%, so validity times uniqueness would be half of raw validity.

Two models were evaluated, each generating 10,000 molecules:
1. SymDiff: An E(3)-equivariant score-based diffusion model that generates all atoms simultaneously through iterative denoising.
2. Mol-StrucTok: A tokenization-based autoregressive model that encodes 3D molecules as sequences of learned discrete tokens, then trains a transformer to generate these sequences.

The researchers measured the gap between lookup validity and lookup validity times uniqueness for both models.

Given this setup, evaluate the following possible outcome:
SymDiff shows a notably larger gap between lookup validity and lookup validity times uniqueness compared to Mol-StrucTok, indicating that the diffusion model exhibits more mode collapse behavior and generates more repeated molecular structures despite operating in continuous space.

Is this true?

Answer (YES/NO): NO